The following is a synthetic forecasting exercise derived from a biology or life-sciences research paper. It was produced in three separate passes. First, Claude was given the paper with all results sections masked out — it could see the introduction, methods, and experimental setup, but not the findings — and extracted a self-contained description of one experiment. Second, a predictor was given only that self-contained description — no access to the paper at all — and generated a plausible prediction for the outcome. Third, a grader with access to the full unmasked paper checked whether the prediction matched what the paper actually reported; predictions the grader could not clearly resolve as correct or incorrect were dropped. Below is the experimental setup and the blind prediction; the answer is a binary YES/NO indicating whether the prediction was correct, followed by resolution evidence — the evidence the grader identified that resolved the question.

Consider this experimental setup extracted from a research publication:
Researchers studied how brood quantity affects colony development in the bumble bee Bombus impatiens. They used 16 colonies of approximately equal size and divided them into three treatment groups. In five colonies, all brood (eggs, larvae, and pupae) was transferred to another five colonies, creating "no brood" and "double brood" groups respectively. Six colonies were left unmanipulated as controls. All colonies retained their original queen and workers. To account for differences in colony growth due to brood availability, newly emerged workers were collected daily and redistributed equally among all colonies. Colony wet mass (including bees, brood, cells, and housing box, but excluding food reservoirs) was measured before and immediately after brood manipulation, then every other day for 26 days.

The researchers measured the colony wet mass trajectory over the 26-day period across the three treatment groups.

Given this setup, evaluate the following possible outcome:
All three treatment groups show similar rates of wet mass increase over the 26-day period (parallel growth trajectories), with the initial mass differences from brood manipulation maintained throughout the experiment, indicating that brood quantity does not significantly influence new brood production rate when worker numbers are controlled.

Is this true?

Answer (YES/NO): NO